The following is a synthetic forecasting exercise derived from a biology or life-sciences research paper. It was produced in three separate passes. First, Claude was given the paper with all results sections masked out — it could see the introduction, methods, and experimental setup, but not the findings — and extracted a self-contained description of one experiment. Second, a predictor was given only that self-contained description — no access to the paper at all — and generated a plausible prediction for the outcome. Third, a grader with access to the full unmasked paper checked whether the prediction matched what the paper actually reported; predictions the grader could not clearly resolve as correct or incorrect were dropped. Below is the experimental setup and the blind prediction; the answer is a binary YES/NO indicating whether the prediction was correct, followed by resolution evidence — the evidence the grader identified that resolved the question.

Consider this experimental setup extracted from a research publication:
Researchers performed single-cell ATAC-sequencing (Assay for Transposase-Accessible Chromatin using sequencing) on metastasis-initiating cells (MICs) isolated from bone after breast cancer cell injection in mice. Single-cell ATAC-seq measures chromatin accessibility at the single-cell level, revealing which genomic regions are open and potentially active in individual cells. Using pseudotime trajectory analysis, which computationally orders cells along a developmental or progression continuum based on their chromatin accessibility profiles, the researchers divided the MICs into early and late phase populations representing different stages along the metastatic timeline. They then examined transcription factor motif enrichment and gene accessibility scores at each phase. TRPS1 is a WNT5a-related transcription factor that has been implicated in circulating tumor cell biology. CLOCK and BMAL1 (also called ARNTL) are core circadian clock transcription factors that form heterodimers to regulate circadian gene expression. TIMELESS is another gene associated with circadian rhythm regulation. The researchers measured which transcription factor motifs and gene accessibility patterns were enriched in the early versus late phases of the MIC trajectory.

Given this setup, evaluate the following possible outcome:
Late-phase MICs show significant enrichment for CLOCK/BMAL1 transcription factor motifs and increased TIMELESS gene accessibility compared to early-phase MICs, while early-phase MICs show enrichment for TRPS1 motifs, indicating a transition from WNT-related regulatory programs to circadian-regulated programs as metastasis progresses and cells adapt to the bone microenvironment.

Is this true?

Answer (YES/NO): NO